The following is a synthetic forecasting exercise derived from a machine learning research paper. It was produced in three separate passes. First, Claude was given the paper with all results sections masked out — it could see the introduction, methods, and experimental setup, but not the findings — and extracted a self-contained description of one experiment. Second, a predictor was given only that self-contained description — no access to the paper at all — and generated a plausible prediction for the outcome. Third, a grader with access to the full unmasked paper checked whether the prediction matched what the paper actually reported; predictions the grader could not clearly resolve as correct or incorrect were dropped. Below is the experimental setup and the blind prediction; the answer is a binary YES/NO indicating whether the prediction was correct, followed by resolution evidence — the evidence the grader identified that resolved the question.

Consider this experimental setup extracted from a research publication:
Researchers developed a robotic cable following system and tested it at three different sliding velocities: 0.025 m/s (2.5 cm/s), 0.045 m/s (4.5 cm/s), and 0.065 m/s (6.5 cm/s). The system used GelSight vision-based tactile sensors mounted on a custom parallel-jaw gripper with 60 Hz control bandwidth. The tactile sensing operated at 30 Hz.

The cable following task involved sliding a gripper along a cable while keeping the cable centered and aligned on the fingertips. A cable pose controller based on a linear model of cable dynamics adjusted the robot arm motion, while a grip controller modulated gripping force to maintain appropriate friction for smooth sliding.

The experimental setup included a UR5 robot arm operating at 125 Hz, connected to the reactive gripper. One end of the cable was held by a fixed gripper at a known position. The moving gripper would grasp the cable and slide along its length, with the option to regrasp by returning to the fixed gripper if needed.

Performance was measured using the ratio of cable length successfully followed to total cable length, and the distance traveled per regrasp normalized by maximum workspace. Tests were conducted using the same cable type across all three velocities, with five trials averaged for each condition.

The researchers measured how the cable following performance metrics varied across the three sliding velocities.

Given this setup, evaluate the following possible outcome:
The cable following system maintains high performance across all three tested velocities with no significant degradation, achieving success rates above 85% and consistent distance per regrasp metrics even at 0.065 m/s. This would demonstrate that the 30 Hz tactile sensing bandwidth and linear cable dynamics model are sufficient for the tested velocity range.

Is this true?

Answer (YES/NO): NO